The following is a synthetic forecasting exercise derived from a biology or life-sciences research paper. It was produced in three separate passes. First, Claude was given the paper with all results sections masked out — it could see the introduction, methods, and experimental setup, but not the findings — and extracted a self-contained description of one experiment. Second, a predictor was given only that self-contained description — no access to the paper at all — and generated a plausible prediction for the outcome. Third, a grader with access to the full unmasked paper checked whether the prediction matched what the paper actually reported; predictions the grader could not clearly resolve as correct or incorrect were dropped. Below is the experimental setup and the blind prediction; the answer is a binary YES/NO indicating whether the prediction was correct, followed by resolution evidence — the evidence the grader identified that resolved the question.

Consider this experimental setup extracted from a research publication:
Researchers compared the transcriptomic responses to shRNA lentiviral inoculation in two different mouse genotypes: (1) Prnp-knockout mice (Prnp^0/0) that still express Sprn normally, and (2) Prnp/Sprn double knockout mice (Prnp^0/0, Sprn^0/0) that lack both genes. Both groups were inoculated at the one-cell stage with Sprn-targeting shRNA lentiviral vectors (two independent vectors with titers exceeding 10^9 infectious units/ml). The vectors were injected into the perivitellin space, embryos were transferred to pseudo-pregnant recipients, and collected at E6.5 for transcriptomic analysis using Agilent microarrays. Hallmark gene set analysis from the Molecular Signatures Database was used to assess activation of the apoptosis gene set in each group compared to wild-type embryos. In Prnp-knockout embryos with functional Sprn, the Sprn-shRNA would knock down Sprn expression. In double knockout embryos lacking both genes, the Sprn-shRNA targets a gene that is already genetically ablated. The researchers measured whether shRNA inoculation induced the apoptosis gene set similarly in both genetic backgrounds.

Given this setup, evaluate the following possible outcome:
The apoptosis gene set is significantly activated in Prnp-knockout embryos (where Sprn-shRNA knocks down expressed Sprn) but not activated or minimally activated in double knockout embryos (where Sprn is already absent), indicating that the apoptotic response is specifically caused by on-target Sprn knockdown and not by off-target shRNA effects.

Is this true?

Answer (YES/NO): YES